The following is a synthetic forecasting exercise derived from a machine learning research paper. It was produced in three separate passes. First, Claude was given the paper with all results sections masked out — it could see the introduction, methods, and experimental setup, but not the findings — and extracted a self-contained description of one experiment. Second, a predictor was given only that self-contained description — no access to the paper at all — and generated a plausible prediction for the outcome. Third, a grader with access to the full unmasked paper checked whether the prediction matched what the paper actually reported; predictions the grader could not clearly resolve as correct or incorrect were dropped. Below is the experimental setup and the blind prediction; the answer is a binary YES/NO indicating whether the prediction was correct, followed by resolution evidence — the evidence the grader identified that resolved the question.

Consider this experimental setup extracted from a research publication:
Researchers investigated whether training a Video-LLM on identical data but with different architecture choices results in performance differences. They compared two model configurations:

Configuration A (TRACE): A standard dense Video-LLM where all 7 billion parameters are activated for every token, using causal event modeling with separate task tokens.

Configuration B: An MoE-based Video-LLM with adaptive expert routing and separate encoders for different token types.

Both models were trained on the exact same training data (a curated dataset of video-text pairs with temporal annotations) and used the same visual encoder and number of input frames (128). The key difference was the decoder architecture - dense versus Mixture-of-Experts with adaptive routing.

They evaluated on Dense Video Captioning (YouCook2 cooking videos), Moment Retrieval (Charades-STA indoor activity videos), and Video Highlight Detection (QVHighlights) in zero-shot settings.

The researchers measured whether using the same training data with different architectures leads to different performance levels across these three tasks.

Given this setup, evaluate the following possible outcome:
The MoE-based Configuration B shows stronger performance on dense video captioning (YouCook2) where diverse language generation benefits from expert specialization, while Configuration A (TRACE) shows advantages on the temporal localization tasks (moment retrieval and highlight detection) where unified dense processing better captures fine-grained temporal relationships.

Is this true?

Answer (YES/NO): NO